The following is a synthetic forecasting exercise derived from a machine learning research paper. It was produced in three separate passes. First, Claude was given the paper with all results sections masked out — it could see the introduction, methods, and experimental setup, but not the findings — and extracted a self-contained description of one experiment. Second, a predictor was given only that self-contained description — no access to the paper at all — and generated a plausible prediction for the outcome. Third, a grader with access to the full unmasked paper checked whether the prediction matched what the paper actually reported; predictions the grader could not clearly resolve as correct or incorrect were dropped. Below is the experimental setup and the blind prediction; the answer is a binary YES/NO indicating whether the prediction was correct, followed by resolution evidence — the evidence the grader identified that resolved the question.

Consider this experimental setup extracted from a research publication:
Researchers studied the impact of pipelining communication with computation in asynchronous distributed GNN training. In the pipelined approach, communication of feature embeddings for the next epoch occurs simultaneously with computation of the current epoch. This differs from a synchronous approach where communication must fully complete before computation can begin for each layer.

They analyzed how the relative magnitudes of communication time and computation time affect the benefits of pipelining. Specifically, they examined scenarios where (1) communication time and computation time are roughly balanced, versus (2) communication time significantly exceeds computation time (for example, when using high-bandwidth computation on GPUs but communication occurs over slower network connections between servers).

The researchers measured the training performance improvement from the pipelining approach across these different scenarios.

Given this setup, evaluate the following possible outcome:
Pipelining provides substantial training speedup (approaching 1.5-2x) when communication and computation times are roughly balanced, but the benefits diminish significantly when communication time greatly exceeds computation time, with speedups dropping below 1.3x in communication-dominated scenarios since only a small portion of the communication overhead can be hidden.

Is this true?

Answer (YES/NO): NO